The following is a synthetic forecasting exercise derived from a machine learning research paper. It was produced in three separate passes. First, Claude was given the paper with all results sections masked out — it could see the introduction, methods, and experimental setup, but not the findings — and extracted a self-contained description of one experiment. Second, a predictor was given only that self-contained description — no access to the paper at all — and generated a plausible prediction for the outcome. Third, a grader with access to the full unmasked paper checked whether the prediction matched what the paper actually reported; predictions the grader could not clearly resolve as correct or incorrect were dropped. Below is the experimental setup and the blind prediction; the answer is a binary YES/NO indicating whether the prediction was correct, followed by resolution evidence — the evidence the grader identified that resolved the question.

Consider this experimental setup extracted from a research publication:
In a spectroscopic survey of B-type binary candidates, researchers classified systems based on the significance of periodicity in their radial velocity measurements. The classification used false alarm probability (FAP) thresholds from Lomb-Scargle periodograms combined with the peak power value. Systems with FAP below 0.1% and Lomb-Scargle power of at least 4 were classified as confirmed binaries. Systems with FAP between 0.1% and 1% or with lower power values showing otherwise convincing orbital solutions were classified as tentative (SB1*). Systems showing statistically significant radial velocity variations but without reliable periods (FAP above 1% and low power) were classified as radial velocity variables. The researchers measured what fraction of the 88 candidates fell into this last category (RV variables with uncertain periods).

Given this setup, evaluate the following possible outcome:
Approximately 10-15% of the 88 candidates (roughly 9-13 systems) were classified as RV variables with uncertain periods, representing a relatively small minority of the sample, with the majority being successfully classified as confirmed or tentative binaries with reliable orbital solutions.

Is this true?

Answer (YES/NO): NO